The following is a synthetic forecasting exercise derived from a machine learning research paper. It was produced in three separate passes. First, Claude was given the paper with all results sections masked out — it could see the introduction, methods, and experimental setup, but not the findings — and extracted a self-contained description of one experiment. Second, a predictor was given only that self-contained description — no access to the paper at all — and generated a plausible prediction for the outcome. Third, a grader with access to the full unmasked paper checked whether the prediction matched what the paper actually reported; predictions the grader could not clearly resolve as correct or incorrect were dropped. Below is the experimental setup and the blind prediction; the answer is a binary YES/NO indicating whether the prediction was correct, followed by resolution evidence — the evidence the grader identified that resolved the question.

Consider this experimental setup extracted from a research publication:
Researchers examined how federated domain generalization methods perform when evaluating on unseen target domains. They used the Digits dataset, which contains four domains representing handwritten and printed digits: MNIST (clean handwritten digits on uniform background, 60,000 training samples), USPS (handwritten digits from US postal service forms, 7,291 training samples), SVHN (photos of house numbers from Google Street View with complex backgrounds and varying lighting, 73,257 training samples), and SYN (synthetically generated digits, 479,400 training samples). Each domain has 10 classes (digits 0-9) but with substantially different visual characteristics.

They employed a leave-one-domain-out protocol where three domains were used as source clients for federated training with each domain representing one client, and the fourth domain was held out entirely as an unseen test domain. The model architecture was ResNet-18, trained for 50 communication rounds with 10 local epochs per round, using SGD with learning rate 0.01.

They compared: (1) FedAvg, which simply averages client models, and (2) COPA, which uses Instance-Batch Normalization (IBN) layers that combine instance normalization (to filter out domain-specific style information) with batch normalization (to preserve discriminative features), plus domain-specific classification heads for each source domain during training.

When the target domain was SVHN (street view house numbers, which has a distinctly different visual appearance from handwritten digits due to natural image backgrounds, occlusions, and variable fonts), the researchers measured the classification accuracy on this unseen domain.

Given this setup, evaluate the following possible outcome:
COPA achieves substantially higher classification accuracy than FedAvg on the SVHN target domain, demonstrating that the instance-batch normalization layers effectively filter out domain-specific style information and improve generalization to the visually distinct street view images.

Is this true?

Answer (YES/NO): NO